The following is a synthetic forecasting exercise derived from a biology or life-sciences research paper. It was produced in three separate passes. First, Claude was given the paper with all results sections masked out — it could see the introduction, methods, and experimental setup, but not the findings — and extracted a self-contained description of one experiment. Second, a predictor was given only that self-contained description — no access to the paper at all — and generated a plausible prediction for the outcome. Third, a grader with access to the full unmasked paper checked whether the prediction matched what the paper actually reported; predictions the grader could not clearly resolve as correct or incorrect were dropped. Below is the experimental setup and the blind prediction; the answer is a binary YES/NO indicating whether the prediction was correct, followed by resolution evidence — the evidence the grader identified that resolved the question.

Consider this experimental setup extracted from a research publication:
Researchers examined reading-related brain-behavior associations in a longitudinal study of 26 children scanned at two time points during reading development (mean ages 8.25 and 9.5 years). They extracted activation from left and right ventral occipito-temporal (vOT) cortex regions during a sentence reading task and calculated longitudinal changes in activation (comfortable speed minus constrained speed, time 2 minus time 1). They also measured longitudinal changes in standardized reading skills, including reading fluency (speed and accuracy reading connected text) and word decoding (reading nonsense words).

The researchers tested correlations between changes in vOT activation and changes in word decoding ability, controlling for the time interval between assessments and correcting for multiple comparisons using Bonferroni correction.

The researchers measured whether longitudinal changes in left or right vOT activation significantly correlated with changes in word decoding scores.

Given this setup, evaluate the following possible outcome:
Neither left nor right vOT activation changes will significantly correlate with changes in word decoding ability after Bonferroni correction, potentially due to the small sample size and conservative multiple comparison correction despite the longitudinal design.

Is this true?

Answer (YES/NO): YES